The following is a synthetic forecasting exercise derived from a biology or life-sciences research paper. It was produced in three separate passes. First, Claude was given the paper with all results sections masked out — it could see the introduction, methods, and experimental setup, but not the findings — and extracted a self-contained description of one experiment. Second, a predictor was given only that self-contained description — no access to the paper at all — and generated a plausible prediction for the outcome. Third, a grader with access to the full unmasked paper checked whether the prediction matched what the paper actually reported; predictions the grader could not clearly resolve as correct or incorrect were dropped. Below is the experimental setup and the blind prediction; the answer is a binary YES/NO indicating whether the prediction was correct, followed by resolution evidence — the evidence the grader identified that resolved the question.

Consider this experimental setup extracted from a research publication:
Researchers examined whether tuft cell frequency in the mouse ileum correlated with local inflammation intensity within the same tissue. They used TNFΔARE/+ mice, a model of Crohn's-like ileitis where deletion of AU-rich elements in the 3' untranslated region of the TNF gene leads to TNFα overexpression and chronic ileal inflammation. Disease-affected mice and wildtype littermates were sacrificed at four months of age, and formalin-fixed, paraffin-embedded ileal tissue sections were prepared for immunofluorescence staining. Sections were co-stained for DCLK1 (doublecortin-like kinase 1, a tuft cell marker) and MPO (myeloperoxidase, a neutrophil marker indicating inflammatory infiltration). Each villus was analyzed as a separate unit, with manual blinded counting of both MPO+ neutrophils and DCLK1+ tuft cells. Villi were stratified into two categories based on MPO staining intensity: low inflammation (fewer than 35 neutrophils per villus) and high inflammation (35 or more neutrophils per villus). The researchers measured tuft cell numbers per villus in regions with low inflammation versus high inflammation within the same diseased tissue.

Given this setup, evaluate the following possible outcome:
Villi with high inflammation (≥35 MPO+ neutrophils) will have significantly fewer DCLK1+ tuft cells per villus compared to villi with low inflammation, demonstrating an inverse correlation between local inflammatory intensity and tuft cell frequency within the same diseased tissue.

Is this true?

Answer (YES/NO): YES